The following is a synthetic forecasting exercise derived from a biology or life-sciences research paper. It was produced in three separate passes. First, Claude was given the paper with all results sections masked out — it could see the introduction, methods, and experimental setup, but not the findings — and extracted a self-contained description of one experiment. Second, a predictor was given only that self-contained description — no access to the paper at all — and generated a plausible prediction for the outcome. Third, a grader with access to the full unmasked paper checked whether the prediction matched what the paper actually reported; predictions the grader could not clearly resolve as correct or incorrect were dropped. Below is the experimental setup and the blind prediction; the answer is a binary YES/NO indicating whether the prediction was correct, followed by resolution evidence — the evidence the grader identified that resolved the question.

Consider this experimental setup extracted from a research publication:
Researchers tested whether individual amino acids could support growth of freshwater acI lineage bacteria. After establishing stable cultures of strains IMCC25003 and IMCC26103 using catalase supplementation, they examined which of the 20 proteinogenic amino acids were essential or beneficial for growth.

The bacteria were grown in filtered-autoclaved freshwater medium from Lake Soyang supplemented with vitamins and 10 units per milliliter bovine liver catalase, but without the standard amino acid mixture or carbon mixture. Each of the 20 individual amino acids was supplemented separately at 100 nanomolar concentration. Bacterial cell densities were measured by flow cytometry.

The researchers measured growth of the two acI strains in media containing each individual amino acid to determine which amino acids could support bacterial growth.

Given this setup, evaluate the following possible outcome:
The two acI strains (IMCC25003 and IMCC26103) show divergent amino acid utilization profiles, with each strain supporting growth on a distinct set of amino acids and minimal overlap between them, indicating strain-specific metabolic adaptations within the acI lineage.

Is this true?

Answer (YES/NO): NO